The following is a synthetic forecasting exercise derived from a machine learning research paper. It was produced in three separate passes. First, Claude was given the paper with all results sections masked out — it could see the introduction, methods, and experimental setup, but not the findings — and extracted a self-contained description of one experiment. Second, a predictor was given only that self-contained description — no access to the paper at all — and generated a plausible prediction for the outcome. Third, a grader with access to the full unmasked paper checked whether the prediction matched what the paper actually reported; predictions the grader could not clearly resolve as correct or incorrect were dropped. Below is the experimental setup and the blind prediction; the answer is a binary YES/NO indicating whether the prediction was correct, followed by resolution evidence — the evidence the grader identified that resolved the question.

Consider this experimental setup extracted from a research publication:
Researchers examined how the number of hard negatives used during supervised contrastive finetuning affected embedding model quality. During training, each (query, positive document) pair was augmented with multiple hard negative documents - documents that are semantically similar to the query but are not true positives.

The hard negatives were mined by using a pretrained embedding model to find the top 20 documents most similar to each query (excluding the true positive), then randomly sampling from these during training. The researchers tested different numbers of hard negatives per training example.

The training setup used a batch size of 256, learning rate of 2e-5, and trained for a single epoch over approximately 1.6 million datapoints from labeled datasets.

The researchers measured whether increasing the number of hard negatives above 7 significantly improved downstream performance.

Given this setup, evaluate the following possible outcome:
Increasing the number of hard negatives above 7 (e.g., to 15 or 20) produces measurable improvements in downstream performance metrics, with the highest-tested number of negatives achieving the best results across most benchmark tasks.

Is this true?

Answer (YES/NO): NO